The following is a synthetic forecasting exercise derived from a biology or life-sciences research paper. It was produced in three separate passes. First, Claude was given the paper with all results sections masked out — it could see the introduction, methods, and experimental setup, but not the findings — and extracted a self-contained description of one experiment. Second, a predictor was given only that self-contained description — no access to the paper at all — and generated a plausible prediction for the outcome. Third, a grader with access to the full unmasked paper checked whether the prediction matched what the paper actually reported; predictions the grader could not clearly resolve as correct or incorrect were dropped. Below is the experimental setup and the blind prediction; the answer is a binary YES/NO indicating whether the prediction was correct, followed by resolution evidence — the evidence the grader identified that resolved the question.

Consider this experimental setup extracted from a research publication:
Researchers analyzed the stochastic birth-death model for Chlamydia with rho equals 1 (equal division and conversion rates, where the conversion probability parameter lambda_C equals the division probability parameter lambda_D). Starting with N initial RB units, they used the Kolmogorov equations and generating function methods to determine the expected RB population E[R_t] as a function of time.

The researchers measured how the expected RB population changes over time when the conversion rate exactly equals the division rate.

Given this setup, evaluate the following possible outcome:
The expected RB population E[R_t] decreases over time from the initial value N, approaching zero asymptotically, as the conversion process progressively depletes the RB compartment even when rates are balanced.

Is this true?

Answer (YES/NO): NO